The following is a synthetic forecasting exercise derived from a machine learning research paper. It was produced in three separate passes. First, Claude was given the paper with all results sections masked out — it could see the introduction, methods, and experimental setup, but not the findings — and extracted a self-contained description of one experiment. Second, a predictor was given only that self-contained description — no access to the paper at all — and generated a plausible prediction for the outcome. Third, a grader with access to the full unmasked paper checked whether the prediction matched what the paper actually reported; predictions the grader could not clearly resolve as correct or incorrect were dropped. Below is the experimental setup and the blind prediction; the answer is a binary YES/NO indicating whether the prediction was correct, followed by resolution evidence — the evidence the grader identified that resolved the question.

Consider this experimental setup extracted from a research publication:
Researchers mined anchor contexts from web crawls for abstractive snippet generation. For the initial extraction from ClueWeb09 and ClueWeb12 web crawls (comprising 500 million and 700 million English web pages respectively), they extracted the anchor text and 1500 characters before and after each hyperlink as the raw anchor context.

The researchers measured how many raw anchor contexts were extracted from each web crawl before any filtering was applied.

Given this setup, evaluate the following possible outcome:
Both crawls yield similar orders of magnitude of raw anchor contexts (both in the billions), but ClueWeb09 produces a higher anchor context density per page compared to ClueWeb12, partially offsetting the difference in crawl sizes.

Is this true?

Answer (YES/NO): NO